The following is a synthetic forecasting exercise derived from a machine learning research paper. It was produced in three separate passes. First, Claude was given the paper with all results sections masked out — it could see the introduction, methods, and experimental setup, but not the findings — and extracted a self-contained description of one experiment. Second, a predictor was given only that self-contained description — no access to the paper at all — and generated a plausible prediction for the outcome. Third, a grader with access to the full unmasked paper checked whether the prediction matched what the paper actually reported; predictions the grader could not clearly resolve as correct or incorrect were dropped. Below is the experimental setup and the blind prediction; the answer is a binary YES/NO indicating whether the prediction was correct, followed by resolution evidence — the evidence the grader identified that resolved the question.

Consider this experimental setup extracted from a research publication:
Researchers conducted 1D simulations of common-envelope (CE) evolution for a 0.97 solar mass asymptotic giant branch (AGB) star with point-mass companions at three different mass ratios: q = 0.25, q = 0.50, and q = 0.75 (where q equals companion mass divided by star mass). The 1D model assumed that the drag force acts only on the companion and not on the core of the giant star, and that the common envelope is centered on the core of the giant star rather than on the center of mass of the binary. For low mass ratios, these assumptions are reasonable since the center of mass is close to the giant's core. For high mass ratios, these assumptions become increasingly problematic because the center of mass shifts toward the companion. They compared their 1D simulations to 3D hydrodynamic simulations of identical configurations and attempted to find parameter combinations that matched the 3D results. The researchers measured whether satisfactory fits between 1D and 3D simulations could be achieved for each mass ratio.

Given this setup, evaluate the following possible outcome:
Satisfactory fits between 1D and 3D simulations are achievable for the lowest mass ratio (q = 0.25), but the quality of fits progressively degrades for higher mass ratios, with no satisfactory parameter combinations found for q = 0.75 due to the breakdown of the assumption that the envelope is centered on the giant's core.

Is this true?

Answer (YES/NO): NO